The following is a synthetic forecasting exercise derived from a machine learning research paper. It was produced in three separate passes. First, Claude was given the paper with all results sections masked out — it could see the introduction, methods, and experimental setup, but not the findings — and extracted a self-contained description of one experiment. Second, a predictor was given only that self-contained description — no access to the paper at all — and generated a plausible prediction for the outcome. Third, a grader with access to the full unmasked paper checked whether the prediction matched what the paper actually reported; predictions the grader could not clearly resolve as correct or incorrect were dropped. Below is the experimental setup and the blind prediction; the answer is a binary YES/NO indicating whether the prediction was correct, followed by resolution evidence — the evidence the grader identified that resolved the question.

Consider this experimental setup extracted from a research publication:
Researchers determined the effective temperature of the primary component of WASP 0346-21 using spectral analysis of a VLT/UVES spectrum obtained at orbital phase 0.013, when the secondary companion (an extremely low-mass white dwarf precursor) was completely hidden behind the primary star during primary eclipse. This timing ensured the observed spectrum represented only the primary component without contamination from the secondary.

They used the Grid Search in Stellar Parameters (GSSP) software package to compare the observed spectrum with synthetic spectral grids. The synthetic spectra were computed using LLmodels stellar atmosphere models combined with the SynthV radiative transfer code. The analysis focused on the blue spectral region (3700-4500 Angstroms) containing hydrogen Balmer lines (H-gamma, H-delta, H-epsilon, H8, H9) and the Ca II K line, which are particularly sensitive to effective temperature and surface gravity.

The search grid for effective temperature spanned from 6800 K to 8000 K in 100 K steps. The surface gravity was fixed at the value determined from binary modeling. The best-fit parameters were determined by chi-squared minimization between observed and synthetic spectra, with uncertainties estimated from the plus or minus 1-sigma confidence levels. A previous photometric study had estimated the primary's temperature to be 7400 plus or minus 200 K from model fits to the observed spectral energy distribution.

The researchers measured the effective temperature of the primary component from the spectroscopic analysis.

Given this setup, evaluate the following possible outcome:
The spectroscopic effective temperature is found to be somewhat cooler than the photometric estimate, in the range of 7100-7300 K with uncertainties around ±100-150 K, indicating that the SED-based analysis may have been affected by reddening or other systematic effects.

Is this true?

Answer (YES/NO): NO